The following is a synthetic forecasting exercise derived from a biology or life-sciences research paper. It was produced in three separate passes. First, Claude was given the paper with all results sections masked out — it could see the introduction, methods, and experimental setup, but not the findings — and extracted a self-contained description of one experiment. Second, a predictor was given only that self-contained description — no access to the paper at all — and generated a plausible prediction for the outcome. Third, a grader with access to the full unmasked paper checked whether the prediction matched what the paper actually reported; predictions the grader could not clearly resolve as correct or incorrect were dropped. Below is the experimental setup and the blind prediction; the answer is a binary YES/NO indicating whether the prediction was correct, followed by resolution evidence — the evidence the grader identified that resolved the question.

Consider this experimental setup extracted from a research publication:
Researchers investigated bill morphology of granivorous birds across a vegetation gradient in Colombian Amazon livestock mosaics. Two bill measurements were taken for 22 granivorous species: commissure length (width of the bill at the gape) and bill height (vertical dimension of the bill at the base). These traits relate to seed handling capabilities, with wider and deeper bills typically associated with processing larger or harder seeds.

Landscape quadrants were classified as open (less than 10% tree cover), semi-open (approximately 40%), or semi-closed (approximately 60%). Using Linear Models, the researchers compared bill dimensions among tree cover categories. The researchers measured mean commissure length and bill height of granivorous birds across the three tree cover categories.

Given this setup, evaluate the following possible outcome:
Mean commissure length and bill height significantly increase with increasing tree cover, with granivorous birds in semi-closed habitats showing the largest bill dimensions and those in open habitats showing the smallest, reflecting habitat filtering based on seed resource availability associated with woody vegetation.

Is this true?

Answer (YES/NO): NO